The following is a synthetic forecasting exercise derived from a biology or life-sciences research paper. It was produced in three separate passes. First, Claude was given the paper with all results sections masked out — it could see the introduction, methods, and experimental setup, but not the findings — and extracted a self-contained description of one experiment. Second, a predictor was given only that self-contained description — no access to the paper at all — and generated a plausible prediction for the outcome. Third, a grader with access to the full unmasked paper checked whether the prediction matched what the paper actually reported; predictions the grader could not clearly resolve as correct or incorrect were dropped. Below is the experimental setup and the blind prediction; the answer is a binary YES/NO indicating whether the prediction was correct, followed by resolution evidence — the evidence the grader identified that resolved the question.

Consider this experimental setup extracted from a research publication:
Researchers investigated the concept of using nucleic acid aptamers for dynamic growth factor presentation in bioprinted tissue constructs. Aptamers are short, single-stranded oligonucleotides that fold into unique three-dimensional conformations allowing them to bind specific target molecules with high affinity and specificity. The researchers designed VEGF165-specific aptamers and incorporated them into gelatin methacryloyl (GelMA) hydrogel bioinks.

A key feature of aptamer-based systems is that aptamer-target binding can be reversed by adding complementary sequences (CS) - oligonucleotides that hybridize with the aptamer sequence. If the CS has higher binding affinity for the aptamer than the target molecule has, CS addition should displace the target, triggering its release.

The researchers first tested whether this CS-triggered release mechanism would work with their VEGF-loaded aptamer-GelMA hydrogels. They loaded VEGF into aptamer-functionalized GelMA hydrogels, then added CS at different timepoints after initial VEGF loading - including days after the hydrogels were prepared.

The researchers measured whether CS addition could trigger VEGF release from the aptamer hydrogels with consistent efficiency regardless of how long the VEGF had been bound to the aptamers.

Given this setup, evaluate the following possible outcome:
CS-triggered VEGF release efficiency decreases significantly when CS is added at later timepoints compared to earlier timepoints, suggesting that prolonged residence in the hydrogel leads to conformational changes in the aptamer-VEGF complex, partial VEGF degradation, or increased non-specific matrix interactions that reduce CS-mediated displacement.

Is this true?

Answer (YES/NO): NO